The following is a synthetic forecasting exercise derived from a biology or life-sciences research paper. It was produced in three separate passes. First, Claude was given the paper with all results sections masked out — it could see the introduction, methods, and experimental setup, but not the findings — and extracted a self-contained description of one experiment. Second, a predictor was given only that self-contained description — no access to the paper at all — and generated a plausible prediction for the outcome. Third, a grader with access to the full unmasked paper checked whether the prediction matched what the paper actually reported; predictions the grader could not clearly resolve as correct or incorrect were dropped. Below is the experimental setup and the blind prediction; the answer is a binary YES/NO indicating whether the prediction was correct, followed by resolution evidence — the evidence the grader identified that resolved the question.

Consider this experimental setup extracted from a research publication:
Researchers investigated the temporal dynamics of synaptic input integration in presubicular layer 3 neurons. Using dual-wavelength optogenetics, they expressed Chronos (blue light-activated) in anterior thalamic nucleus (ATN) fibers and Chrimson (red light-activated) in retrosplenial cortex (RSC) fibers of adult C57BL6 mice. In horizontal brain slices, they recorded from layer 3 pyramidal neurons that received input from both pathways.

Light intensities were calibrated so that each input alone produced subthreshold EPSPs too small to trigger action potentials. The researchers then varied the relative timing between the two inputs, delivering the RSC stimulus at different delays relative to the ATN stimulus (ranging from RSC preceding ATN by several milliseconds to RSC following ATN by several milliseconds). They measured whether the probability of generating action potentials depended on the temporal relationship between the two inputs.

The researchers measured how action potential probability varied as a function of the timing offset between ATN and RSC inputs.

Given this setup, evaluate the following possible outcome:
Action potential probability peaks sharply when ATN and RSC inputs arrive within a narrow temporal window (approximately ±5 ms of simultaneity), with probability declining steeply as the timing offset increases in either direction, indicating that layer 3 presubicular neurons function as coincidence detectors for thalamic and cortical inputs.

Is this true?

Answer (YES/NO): YES